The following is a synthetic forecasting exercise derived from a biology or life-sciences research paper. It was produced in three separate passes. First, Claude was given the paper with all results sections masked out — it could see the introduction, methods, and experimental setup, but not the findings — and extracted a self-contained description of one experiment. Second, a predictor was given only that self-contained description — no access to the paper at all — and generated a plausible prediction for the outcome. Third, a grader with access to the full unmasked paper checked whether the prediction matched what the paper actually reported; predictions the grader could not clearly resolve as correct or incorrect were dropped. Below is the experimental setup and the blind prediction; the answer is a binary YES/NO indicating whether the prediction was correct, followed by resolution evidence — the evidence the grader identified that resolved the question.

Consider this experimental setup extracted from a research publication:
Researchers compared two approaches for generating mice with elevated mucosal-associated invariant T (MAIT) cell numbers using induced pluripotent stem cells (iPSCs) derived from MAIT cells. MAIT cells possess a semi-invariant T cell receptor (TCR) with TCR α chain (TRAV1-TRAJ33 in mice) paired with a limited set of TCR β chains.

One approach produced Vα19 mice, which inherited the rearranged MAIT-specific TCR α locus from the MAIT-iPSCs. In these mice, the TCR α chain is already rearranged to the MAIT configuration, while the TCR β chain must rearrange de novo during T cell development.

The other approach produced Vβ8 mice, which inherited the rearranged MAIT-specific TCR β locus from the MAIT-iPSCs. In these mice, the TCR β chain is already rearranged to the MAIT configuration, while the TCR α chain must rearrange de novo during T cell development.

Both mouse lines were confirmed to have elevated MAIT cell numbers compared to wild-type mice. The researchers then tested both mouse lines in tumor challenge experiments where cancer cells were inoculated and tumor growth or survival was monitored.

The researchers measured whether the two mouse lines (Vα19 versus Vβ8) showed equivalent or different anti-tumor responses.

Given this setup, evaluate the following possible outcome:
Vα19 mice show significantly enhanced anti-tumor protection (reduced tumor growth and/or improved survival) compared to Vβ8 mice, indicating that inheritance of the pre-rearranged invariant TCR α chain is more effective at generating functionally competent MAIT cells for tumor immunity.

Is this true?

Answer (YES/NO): NO